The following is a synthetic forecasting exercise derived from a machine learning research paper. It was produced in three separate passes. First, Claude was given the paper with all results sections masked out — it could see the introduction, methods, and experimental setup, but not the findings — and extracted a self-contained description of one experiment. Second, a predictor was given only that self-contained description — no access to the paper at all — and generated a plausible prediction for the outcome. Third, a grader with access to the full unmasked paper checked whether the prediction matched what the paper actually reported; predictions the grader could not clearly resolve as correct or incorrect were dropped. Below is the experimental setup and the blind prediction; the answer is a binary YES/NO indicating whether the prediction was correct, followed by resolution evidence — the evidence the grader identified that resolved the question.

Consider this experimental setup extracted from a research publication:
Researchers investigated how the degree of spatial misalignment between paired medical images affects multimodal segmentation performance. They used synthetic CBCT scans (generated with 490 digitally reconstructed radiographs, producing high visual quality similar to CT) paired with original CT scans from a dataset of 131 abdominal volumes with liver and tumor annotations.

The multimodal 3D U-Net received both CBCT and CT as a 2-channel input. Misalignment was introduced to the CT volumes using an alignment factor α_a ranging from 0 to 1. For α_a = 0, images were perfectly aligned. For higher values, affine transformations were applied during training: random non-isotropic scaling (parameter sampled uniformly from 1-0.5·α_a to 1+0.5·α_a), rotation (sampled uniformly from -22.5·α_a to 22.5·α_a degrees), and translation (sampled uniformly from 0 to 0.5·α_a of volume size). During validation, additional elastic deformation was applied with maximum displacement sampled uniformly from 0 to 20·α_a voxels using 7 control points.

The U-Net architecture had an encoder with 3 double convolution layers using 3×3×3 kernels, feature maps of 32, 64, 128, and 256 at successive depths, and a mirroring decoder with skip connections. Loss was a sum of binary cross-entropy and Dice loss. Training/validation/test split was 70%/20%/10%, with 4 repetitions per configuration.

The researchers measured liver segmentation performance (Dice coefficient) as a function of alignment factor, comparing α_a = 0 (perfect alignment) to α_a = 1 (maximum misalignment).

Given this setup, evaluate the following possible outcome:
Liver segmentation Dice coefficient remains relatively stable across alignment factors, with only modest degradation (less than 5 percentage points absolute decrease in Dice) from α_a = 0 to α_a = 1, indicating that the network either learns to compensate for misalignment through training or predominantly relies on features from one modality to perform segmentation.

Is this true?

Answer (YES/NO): YES